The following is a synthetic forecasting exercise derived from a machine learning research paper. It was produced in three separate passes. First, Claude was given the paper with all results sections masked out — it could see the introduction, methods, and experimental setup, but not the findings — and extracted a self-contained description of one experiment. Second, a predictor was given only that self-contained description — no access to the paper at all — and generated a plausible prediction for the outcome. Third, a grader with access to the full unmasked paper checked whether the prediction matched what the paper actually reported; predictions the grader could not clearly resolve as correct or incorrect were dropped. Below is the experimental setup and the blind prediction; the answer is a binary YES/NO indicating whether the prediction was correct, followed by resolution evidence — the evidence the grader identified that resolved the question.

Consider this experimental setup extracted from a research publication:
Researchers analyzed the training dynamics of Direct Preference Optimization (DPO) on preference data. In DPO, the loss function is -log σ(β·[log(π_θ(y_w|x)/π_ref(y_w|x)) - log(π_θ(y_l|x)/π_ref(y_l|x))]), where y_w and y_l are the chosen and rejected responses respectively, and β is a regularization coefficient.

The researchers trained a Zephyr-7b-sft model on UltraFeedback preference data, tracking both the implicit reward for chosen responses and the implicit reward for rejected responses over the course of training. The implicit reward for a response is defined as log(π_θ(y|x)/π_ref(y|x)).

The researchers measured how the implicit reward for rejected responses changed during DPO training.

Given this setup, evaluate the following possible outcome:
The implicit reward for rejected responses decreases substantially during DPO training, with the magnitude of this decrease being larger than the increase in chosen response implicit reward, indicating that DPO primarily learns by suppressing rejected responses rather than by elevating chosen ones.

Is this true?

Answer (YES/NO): NO